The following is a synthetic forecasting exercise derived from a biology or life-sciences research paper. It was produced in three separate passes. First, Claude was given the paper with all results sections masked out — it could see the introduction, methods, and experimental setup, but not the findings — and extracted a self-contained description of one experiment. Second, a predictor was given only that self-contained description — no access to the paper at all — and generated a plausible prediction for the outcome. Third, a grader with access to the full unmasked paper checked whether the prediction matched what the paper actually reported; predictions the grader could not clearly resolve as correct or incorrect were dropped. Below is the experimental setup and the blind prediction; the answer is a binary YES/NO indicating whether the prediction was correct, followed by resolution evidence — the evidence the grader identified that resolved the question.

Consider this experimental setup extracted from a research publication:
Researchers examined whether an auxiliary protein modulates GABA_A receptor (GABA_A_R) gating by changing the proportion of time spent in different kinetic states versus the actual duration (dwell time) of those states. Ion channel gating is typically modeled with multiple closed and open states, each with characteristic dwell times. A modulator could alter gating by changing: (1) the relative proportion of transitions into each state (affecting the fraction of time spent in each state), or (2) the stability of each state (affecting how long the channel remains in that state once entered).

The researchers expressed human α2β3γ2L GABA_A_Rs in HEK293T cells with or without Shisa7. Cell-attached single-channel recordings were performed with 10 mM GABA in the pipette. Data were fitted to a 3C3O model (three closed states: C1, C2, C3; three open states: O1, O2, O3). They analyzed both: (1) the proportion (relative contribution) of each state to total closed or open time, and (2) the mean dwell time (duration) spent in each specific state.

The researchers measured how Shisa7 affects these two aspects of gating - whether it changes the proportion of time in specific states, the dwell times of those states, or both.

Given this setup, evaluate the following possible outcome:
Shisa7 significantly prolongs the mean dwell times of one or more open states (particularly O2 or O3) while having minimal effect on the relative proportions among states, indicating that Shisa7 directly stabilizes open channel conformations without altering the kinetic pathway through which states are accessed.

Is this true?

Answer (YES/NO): NO